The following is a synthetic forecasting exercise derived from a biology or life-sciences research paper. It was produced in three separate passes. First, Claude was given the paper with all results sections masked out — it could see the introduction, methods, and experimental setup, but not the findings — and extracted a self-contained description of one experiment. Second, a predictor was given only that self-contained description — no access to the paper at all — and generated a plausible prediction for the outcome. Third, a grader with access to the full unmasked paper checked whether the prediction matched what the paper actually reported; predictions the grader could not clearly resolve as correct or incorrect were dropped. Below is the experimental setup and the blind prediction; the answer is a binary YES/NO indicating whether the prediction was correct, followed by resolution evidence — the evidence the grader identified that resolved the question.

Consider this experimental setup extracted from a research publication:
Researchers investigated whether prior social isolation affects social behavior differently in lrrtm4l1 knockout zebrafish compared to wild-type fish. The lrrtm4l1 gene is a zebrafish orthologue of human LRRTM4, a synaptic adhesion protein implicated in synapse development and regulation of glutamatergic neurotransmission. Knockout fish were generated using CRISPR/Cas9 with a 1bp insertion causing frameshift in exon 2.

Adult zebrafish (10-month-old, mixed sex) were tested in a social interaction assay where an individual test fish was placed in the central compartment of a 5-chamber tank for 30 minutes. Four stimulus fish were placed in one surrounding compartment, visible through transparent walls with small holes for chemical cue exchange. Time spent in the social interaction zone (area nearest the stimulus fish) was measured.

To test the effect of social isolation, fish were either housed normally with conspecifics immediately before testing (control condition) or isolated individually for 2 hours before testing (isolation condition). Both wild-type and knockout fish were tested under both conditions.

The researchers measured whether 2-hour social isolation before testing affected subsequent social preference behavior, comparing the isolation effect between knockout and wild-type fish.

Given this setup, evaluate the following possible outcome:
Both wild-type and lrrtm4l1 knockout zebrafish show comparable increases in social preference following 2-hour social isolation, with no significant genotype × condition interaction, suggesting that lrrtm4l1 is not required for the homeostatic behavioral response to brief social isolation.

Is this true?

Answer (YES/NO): NO